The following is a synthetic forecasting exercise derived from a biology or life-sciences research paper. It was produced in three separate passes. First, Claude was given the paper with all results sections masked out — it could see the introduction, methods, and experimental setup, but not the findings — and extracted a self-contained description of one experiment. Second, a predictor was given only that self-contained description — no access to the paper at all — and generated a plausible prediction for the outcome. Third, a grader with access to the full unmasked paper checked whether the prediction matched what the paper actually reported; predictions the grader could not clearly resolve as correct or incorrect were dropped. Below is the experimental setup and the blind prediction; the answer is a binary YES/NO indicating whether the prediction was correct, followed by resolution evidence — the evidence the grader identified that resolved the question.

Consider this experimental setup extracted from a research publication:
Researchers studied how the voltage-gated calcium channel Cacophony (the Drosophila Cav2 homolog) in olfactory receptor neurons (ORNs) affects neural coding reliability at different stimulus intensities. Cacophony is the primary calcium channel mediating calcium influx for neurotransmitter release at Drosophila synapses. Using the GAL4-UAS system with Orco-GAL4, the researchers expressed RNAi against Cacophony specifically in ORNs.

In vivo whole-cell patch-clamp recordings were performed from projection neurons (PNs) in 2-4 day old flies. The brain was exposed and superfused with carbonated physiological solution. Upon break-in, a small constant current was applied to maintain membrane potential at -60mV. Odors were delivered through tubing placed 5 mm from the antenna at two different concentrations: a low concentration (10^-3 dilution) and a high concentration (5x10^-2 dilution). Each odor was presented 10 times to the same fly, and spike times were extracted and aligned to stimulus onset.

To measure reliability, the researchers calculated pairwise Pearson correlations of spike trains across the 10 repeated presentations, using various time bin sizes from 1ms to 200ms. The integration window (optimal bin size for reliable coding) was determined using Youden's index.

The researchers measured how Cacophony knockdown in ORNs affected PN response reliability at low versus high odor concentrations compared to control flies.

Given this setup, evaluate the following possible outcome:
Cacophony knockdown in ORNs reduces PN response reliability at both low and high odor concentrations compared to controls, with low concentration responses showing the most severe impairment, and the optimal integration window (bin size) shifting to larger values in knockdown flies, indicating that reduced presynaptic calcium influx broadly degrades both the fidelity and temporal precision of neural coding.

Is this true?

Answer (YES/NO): NO